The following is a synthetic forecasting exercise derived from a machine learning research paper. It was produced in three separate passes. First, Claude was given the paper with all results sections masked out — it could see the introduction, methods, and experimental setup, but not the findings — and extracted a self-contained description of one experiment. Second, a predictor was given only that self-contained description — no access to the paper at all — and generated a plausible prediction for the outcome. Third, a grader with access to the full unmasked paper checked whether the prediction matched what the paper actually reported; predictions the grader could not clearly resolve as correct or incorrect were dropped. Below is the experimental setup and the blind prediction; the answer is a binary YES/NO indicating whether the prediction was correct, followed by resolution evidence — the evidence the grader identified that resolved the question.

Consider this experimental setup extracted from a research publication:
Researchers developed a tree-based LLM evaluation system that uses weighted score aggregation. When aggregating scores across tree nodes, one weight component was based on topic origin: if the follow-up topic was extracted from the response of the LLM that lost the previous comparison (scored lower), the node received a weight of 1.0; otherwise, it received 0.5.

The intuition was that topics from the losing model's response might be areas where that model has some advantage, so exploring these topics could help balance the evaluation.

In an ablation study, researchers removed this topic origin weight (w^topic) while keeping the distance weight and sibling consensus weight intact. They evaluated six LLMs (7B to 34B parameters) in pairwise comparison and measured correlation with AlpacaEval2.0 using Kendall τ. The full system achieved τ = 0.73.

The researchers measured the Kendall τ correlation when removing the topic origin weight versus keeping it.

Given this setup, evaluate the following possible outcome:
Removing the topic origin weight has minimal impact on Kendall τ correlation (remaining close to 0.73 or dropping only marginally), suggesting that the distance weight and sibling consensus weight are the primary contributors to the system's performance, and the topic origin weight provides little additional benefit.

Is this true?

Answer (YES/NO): NO